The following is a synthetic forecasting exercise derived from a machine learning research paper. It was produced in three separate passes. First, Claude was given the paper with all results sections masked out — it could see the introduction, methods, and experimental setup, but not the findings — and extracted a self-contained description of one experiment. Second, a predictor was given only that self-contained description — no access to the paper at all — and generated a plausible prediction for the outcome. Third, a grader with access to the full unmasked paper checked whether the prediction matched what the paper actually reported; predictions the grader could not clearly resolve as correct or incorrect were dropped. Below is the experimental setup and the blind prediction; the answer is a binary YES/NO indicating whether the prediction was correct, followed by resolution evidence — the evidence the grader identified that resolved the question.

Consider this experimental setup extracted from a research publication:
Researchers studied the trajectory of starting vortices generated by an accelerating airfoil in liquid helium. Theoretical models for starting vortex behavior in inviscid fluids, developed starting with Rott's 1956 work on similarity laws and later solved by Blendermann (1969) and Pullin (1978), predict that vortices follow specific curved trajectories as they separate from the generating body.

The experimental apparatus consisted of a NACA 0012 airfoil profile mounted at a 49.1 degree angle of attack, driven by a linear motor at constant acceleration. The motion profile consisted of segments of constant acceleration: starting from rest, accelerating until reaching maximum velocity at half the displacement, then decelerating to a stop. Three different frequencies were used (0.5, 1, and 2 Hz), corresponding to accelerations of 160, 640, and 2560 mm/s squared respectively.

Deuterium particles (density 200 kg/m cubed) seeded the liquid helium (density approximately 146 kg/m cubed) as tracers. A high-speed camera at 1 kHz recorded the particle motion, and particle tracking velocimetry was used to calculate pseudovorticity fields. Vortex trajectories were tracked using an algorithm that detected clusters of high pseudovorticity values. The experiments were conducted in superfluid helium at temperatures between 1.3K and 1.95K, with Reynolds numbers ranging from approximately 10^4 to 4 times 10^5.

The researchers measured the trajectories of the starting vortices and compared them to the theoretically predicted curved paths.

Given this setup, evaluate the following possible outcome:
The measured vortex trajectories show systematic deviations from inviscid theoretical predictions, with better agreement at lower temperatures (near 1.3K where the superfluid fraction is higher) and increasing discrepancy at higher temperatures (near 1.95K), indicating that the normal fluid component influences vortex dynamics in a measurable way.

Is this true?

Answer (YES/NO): NO